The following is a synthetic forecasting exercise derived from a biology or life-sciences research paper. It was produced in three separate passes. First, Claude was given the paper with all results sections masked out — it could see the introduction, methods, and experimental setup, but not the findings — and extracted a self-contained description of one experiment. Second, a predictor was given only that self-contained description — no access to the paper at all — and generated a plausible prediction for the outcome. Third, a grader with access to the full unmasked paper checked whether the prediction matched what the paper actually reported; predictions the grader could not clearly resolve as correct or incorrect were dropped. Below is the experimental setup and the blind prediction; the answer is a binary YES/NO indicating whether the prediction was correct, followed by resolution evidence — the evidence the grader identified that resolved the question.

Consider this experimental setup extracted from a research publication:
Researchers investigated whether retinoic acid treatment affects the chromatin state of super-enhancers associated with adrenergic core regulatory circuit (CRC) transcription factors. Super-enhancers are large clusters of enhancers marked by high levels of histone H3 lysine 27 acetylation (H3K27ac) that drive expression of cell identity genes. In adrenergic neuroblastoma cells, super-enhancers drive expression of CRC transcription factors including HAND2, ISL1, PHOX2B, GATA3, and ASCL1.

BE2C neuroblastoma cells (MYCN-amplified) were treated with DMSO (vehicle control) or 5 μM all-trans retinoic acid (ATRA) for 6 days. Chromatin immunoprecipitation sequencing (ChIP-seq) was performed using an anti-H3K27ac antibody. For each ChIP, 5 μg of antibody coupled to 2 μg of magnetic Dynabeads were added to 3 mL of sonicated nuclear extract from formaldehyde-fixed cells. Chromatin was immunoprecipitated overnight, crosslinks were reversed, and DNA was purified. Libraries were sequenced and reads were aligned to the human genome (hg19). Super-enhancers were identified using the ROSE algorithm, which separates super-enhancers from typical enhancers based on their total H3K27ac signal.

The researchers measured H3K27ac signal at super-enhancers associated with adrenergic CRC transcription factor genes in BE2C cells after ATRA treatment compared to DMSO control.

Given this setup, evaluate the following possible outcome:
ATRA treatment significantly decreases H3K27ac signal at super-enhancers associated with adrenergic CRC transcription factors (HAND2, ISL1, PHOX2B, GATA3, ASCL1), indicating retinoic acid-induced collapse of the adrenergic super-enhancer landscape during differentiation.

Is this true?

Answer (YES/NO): NO